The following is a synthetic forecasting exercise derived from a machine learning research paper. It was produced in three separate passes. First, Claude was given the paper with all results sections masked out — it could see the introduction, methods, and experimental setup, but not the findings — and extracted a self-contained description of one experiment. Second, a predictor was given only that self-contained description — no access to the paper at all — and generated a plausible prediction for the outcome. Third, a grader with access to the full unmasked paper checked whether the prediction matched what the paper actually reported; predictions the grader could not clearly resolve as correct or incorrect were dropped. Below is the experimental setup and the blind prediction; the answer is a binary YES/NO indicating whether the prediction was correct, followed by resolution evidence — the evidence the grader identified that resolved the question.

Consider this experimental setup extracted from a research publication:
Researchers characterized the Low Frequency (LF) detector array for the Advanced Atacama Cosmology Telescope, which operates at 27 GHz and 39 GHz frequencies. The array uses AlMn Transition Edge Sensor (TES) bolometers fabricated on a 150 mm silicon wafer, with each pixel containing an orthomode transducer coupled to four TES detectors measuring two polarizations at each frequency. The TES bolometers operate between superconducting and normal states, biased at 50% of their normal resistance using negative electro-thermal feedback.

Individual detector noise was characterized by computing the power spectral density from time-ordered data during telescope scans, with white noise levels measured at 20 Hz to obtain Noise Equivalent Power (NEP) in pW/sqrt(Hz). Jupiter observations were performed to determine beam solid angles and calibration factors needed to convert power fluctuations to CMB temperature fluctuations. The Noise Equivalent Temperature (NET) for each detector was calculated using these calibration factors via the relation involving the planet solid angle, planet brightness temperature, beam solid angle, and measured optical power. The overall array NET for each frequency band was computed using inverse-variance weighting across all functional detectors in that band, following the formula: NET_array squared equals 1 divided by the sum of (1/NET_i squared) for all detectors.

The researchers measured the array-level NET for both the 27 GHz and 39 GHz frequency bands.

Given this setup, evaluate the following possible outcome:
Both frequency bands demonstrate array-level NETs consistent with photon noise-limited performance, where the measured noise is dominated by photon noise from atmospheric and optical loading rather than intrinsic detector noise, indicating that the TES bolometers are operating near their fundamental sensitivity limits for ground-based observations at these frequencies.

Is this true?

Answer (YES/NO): NO